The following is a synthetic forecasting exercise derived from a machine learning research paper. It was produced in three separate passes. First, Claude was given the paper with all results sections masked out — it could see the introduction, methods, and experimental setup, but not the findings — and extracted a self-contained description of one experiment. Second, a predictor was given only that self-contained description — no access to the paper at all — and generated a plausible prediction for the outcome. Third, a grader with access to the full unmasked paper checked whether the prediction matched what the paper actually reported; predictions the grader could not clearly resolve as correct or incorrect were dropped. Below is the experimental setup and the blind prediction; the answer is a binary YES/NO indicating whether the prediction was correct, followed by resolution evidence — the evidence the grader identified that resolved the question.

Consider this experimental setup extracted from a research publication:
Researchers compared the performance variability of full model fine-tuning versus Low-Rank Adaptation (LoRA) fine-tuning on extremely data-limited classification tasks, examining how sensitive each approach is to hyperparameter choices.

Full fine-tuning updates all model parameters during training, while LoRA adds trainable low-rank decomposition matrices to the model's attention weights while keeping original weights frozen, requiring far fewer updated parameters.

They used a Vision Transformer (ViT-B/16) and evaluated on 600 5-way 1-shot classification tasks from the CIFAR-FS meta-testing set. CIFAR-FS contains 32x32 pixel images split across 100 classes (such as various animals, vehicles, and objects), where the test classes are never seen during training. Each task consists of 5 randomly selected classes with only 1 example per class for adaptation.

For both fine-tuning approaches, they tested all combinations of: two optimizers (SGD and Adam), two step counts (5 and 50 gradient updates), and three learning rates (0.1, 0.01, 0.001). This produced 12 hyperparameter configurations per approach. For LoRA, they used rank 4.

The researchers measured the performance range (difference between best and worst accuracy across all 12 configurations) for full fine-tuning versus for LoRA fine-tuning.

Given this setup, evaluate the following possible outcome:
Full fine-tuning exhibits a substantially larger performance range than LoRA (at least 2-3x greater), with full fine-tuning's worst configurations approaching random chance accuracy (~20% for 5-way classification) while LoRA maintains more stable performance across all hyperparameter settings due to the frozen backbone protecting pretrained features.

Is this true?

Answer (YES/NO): NO